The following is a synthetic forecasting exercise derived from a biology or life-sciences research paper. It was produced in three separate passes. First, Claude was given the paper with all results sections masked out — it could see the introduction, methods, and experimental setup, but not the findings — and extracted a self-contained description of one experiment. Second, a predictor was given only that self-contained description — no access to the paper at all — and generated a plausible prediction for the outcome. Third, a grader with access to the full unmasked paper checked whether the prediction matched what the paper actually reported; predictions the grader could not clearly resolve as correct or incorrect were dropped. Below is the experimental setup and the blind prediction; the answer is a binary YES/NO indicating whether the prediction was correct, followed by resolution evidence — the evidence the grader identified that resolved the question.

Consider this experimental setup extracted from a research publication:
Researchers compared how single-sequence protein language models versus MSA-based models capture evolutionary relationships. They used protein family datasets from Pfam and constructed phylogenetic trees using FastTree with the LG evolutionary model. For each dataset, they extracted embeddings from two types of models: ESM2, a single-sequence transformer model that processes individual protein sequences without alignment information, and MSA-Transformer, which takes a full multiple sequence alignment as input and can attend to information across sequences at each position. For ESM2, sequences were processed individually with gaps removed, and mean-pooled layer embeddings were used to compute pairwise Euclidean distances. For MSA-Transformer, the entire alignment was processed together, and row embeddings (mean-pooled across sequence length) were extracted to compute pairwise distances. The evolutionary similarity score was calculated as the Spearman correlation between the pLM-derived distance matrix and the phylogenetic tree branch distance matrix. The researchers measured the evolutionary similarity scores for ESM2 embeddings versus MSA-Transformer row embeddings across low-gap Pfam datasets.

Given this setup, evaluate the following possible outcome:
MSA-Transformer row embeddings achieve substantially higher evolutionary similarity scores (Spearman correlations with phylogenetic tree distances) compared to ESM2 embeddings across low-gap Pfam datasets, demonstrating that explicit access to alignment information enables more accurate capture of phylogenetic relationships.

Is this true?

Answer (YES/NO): NO